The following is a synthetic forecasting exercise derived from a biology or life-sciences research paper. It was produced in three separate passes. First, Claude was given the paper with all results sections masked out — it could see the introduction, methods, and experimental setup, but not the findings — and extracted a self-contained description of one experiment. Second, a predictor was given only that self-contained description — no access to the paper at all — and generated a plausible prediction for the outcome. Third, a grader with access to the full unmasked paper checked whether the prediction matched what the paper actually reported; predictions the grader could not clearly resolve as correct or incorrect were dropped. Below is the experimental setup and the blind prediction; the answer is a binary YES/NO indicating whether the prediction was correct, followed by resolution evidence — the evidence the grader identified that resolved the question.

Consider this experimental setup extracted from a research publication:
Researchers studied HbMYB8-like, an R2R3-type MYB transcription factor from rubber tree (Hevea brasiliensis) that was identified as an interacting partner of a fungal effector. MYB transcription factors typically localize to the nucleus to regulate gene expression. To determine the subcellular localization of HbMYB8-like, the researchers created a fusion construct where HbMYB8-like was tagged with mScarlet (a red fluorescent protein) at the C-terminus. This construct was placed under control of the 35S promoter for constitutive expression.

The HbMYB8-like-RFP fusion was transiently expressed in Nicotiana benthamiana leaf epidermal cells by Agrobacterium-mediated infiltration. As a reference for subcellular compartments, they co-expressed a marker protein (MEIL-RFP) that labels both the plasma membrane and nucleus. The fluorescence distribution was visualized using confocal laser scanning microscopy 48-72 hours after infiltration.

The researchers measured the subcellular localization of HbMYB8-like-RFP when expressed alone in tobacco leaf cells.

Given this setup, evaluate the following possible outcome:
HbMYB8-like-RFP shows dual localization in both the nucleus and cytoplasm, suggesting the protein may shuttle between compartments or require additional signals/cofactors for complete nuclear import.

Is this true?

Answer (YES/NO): NO